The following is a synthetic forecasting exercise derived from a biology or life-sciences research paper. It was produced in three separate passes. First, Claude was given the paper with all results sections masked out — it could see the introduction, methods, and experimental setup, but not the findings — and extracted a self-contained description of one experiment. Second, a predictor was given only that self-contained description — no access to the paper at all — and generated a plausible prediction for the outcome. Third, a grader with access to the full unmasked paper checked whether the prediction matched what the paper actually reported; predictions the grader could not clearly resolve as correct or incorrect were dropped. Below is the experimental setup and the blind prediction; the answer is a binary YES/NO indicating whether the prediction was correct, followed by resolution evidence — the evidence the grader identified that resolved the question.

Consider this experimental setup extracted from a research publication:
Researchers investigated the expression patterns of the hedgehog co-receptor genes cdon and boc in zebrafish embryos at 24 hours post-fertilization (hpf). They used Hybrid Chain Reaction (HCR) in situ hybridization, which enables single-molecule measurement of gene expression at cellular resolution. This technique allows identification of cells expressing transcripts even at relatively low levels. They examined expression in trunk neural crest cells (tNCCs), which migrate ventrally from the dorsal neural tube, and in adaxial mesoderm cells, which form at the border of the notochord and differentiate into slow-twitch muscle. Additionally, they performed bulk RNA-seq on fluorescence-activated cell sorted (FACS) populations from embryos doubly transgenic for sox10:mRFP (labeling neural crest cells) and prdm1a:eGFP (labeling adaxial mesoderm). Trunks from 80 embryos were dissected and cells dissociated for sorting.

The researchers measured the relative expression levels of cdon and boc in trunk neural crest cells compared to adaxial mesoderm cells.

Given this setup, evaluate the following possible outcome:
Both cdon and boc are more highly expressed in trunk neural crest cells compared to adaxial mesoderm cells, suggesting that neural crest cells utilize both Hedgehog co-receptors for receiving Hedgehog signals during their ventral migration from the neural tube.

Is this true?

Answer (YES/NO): NO